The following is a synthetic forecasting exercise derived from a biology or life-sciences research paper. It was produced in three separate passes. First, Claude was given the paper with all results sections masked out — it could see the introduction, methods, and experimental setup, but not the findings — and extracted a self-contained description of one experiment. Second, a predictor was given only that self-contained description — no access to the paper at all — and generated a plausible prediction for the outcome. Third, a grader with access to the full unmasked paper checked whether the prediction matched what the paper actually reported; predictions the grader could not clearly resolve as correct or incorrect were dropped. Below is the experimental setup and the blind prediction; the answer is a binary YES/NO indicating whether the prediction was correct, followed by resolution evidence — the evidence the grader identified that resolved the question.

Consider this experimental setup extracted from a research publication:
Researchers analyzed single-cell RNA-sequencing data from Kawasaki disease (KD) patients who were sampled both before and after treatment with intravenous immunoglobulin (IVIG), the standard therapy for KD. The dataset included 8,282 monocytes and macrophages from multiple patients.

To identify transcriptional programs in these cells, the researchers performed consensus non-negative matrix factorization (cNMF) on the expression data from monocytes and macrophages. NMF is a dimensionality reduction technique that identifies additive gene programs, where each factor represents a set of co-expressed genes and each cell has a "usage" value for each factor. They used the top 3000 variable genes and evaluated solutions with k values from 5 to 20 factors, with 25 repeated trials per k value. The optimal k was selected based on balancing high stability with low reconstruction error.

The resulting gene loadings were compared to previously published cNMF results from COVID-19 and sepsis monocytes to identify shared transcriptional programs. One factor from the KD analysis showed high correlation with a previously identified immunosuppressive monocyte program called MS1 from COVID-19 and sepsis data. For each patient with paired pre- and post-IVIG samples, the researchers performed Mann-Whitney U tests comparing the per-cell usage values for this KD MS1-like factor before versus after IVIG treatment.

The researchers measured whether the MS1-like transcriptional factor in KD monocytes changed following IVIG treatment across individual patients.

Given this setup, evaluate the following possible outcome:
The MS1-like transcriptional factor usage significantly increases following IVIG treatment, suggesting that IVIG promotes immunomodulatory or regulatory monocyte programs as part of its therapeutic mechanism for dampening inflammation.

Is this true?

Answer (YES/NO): NO